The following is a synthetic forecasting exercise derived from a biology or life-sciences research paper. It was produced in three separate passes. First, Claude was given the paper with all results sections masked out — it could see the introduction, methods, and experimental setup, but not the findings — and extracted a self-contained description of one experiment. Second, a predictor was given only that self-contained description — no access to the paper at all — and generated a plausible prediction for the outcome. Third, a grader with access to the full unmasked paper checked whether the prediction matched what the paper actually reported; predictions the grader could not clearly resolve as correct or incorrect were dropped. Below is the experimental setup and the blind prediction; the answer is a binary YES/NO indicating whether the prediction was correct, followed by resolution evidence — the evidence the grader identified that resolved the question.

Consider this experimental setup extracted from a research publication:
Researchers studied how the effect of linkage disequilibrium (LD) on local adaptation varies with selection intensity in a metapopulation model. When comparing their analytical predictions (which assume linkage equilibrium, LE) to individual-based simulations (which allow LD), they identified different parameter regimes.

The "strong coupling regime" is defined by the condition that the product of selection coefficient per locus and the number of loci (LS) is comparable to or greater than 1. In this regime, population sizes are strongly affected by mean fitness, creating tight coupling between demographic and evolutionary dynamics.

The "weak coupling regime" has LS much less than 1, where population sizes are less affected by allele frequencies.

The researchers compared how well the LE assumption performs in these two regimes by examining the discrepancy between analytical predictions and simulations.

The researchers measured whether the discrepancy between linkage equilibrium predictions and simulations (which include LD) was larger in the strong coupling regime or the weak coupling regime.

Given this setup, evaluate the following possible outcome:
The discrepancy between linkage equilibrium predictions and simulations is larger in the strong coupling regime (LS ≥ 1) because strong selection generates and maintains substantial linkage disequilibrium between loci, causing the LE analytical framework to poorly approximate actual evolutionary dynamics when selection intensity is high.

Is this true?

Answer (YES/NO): YES